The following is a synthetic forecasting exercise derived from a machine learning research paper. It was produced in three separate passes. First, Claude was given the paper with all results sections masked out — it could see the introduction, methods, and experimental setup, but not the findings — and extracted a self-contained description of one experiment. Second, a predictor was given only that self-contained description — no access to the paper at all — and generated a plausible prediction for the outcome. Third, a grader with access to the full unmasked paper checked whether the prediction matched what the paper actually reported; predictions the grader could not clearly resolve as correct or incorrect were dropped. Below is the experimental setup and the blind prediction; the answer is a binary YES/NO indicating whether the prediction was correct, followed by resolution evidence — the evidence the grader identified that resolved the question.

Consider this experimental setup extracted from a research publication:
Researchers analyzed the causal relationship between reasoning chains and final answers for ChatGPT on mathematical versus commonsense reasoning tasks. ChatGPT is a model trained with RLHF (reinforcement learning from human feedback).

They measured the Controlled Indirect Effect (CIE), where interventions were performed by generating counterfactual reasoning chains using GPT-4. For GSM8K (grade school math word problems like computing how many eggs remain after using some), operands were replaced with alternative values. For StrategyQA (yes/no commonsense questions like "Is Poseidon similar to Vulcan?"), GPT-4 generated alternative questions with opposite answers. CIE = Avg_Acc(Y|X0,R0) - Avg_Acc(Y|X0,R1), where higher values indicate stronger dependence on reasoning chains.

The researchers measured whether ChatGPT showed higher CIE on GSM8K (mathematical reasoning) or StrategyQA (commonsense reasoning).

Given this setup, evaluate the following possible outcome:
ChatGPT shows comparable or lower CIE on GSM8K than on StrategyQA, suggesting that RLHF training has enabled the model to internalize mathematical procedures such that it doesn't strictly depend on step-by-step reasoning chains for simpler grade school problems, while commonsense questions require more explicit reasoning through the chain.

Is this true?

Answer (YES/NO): NO